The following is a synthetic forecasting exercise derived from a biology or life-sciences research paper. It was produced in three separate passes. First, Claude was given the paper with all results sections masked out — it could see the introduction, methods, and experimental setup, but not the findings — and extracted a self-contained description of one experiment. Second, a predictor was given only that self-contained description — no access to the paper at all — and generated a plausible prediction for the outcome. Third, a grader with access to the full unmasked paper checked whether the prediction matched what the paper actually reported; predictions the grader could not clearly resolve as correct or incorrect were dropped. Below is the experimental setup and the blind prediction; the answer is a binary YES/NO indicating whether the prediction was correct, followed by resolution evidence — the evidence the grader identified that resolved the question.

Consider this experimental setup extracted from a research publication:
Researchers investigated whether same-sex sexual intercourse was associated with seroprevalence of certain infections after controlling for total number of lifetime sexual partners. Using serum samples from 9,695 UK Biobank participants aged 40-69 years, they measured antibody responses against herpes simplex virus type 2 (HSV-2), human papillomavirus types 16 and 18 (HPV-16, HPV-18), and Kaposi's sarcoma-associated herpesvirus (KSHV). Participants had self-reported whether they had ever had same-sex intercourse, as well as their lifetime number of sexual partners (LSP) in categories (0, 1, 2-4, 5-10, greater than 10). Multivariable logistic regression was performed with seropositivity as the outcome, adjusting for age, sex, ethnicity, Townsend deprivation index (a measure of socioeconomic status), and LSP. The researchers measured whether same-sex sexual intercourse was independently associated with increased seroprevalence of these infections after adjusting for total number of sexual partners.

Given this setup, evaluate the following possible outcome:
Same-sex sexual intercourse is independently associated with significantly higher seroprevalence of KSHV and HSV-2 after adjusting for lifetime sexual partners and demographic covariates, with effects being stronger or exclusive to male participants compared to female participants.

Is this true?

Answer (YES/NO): NO